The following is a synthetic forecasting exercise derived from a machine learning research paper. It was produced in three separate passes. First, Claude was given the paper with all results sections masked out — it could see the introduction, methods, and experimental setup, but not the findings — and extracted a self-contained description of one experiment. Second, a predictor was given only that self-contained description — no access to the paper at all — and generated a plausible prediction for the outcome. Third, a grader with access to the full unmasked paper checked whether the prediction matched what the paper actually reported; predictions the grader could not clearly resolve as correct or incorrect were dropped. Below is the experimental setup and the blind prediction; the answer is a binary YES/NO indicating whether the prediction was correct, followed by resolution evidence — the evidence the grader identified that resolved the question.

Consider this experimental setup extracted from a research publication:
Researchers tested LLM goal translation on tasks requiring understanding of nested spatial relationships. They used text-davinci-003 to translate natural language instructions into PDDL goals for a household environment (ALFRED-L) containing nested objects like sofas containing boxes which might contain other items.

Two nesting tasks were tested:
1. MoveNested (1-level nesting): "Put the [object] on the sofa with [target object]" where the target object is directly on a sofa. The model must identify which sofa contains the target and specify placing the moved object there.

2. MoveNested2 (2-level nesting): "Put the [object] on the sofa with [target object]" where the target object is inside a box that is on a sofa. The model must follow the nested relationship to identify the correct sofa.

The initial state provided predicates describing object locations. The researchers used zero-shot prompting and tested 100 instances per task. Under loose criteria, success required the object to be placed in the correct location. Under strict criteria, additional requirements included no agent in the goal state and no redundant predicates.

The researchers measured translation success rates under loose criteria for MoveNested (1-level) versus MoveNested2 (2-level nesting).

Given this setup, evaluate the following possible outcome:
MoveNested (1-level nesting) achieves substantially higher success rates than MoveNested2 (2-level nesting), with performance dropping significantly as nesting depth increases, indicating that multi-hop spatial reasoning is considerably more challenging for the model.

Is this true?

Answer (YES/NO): YES